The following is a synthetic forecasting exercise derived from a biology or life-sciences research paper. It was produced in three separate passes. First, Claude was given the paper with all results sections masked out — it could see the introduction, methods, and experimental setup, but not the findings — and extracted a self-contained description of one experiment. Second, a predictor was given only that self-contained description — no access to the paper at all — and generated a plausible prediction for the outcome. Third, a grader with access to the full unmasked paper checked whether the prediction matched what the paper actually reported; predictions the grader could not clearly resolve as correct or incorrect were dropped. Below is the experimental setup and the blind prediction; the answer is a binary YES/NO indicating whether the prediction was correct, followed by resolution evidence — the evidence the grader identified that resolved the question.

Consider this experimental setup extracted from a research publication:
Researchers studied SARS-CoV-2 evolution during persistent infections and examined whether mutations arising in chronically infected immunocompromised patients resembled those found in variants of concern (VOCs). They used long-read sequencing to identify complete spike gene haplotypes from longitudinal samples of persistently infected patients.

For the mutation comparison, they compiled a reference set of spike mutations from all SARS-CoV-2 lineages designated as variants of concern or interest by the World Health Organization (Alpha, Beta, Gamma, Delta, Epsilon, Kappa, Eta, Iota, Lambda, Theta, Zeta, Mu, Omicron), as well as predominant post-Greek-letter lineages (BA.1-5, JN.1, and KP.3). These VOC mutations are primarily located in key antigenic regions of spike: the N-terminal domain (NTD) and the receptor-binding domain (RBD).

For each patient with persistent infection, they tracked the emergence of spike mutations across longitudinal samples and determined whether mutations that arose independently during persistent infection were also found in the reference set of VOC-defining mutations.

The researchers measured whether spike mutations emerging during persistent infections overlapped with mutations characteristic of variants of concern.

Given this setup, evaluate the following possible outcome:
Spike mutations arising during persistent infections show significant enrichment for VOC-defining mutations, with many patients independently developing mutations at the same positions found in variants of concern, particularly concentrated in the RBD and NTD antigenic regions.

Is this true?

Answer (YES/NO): YES